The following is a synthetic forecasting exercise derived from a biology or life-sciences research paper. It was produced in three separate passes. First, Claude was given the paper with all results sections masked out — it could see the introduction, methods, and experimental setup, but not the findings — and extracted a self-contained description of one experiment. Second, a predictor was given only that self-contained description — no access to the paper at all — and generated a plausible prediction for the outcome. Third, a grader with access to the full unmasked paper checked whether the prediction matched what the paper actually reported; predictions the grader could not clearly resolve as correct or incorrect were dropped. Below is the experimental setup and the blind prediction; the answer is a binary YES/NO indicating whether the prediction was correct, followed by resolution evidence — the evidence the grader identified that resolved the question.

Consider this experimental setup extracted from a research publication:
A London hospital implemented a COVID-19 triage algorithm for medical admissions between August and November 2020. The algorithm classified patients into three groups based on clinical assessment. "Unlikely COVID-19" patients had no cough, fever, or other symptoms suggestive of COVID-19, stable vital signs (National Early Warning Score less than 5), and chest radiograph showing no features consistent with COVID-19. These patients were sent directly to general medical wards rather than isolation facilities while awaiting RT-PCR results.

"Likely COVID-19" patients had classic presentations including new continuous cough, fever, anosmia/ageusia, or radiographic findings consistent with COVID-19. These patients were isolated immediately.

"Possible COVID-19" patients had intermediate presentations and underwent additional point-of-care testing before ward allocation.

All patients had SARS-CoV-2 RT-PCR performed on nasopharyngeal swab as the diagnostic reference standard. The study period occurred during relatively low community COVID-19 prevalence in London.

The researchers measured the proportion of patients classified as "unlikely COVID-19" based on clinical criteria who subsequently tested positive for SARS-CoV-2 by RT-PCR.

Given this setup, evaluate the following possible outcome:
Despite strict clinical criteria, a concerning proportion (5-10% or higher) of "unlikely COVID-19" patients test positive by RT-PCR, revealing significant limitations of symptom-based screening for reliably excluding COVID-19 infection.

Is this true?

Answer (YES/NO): NO